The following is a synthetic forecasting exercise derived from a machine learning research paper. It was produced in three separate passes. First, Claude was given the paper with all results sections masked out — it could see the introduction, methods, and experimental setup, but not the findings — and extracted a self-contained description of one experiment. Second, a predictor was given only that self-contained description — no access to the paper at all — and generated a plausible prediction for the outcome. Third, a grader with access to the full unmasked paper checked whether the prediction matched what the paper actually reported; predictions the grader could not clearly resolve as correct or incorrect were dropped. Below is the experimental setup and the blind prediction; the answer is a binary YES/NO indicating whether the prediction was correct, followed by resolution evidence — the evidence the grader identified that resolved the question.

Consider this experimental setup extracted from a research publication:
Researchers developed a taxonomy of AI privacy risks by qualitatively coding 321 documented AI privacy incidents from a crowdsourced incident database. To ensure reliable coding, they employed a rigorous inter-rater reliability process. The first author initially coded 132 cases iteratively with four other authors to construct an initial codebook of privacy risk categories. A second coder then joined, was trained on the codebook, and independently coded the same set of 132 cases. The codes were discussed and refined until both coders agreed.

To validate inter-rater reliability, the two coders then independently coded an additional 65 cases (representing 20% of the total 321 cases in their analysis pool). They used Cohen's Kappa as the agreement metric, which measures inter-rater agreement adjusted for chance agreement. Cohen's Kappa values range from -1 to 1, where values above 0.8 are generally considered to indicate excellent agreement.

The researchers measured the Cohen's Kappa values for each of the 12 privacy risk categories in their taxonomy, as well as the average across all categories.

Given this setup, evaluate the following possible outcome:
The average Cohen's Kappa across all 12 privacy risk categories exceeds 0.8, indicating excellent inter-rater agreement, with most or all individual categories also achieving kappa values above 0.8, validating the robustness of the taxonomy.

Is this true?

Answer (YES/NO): YES